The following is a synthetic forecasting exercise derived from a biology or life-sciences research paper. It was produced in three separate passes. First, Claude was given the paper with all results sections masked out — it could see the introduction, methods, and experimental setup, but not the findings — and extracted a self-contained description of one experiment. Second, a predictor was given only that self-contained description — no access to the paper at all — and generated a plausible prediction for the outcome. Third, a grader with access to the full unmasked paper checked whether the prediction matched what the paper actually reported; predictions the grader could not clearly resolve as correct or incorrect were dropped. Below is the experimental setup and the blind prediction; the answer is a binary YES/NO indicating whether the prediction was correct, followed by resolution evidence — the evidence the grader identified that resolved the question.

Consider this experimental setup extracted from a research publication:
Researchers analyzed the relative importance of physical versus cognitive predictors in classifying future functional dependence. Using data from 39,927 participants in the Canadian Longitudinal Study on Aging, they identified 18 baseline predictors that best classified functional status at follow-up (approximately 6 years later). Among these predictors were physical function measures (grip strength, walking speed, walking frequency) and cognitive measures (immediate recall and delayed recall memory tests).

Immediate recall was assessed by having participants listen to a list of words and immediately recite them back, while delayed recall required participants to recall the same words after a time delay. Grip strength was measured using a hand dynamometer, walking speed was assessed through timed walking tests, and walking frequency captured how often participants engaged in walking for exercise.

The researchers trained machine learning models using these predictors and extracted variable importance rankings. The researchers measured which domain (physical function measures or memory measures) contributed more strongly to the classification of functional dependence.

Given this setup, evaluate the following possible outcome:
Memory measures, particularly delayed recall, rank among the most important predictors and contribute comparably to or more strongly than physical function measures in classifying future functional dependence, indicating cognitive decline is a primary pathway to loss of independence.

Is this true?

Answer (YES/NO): NO